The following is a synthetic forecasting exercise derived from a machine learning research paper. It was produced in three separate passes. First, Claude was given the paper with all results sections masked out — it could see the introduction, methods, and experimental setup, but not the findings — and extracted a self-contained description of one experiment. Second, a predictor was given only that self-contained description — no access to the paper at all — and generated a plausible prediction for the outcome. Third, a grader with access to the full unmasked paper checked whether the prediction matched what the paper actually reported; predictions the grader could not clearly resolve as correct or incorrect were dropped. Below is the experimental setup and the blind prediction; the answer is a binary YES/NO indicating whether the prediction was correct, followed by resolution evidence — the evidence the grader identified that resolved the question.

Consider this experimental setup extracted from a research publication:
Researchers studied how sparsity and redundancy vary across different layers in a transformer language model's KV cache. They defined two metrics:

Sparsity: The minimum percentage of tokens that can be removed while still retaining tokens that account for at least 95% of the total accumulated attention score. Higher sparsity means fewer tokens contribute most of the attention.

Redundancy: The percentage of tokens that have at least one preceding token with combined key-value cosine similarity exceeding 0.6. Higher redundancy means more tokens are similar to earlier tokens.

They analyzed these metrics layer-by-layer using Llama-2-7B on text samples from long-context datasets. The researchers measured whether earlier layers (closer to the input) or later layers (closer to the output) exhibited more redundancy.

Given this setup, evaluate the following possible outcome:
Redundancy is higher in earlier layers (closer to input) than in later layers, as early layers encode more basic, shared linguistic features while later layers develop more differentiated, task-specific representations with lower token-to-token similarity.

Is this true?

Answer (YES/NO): YES